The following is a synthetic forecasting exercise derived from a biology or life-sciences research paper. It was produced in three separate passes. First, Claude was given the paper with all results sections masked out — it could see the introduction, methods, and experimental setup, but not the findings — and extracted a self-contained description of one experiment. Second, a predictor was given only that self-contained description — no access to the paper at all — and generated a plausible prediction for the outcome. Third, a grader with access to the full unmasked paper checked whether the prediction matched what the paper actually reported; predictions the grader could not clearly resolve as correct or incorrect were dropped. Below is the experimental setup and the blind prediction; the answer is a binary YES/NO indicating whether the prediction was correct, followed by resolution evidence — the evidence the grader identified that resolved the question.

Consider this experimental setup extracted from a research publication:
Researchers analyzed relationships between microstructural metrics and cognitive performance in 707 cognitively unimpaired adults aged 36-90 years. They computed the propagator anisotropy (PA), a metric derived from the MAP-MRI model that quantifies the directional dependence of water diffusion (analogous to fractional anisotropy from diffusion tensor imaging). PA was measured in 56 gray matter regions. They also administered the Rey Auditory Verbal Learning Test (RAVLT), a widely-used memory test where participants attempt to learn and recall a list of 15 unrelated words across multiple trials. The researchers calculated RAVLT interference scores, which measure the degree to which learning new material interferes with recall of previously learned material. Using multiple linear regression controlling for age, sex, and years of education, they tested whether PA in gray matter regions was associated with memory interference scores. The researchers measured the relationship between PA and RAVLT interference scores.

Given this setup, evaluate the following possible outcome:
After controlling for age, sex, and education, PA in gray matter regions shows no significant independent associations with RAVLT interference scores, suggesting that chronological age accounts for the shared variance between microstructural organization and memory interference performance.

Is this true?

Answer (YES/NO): NO